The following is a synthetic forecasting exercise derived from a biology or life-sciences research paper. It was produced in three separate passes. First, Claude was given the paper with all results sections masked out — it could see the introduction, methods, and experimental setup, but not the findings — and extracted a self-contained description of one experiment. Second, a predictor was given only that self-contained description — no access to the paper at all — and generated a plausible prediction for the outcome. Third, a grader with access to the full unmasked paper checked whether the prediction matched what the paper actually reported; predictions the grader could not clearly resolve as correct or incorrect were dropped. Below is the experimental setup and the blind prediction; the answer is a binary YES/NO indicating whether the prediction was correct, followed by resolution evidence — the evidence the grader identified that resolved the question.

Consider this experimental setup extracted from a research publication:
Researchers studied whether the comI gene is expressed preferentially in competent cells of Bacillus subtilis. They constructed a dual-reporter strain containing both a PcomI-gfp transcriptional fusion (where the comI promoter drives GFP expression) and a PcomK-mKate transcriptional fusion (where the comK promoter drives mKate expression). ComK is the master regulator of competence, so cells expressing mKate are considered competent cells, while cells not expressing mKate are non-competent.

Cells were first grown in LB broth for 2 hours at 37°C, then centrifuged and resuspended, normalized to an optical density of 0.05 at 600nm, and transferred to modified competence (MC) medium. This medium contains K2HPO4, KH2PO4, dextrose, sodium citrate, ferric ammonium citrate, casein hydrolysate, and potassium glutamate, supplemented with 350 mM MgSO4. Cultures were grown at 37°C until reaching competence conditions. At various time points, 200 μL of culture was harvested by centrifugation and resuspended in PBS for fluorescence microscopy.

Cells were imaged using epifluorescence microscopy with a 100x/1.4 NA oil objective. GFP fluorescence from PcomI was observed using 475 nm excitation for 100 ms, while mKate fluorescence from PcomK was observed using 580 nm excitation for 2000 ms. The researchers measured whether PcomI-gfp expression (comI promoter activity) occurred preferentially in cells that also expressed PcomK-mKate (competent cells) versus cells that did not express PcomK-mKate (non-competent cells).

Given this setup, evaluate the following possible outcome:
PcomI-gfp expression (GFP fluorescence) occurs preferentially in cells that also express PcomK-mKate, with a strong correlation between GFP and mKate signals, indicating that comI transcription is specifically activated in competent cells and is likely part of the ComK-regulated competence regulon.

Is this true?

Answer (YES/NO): NO